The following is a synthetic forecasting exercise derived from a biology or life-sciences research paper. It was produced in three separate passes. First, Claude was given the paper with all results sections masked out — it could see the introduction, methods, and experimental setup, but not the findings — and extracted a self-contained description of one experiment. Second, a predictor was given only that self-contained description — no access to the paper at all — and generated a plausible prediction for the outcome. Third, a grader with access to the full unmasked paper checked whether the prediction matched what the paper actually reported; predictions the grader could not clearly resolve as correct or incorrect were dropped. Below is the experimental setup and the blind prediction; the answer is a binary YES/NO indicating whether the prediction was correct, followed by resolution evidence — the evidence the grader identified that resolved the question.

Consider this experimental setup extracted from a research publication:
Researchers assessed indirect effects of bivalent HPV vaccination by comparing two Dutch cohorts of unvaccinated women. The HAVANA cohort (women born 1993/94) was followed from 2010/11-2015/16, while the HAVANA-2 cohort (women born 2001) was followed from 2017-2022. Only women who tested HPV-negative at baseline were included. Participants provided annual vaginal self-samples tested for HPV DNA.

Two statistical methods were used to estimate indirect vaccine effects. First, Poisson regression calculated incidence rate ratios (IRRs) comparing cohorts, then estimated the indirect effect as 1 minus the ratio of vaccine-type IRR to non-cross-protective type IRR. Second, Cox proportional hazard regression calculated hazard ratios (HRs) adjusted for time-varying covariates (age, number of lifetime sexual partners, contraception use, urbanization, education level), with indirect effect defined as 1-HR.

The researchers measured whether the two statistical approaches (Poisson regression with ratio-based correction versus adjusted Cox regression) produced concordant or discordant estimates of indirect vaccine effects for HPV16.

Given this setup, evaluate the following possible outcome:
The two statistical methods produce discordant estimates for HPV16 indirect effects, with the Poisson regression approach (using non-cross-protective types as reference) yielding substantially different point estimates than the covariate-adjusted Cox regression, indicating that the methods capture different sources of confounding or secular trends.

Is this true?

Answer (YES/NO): NO